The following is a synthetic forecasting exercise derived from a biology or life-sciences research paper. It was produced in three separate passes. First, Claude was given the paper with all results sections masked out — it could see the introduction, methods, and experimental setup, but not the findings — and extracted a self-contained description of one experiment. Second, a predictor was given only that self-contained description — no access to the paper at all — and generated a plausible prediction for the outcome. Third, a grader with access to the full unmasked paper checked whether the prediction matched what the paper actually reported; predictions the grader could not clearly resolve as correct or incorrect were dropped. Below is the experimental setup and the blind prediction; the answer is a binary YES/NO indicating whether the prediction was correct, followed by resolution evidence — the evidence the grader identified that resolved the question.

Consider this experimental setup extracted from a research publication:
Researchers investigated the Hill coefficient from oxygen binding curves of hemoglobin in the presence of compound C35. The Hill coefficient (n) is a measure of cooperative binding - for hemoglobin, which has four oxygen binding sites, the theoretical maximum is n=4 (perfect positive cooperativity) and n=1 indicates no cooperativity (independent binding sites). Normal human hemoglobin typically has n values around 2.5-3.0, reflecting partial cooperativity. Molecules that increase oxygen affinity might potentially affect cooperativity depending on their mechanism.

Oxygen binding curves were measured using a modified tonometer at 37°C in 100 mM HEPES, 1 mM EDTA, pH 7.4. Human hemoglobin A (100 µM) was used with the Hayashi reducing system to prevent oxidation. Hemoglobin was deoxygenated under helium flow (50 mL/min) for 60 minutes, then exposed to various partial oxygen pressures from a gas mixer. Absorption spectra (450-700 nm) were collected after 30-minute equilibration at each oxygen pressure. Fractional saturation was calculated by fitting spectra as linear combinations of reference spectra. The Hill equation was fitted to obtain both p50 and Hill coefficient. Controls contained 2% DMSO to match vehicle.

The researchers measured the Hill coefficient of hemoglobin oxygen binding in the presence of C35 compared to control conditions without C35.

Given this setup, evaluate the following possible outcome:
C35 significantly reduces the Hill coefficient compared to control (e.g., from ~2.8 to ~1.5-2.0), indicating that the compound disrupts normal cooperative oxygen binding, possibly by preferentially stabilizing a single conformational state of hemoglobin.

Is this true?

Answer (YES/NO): NO